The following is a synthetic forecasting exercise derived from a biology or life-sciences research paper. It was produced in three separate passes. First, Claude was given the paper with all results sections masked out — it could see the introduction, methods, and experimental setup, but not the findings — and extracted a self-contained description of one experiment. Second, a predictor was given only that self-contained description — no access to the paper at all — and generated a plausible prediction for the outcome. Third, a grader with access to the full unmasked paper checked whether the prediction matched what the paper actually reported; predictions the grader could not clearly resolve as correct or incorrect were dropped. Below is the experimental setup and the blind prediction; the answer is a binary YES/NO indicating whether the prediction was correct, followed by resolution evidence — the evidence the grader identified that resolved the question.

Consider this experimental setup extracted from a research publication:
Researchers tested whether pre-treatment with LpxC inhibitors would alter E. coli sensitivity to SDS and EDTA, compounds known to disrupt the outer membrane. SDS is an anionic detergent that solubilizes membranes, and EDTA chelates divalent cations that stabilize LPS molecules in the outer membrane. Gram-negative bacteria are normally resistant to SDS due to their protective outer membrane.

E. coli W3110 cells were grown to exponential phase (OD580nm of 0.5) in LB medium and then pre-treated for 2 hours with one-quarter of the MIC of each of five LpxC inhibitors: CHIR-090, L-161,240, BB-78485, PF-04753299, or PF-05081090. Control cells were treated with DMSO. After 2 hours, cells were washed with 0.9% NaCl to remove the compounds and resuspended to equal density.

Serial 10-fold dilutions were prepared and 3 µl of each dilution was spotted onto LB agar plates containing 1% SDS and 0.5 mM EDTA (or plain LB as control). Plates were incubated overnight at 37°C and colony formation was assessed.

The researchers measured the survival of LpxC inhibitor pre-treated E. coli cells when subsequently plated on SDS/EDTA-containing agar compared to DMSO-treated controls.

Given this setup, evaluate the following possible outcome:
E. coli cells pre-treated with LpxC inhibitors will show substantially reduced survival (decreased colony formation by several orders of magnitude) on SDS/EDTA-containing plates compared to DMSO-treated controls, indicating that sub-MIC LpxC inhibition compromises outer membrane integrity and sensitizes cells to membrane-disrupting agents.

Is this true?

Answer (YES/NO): NO